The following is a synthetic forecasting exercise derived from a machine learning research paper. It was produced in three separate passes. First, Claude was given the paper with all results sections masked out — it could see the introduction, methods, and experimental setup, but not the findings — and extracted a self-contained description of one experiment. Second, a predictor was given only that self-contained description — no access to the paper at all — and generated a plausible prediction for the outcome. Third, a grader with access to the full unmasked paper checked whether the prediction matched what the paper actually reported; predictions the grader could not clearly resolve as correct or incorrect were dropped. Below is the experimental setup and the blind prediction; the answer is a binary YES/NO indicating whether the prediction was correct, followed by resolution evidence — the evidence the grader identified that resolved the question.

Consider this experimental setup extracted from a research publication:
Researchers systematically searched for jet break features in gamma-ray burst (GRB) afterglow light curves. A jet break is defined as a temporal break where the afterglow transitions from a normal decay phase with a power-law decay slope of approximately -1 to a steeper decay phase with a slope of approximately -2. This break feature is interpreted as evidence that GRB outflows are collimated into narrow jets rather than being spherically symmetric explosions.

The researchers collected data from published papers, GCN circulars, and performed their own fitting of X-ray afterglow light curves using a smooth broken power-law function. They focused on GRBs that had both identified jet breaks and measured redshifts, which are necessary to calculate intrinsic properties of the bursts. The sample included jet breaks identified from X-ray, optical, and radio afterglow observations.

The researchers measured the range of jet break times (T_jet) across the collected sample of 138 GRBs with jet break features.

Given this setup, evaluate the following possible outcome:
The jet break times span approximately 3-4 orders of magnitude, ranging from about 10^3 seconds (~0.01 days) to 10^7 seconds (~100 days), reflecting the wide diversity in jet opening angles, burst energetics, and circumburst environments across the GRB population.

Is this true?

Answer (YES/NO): NO